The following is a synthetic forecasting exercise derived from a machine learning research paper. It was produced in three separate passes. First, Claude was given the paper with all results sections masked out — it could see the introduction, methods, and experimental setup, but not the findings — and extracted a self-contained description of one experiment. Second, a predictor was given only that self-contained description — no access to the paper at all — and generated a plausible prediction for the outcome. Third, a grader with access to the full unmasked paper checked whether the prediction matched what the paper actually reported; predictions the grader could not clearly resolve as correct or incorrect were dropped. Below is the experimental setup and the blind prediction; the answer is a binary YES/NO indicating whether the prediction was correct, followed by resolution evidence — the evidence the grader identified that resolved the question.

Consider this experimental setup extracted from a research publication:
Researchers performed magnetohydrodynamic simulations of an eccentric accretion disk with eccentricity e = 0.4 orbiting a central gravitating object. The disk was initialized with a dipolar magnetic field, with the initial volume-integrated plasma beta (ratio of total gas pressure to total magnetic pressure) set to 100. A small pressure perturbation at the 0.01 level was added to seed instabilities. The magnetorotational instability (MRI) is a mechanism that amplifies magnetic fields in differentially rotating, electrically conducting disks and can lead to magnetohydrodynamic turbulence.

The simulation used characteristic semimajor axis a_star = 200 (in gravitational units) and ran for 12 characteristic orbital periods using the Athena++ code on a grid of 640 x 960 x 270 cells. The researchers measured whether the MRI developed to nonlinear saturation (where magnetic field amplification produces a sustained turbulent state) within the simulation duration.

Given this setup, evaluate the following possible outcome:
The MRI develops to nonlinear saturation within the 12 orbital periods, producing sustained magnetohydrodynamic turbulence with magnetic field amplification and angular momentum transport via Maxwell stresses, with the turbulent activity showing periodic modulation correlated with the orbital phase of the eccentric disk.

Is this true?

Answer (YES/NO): YES